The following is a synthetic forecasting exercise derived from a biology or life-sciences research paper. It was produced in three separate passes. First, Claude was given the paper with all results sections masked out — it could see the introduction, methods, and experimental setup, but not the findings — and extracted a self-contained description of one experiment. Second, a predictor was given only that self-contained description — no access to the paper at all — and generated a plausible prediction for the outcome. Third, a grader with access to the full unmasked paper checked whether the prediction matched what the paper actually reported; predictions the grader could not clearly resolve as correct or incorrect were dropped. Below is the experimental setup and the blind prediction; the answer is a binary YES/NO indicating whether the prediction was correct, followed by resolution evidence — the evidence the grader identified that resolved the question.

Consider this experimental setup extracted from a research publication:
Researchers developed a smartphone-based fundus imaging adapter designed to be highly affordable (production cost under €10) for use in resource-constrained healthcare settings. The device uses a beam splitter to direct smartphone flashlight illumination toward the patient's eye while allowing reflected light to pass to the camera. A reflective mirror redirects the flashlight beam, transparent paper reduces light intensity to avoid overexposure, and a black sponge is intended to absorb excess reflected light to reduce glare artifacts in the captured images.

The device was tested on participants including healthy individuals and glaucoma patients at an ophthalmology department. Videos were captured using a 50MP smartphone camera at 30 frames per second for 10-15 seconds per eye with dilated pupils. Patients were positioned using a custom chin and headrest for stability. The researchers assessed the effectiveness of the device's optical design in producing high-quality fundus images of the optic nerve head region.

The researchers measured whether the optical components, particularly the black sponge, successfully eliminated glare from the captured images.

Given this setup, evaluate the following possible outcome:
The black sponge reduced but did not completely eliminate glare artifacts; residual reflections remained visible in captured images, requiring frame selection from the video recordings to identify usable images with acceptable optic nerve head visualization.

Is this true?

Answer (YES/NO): YES